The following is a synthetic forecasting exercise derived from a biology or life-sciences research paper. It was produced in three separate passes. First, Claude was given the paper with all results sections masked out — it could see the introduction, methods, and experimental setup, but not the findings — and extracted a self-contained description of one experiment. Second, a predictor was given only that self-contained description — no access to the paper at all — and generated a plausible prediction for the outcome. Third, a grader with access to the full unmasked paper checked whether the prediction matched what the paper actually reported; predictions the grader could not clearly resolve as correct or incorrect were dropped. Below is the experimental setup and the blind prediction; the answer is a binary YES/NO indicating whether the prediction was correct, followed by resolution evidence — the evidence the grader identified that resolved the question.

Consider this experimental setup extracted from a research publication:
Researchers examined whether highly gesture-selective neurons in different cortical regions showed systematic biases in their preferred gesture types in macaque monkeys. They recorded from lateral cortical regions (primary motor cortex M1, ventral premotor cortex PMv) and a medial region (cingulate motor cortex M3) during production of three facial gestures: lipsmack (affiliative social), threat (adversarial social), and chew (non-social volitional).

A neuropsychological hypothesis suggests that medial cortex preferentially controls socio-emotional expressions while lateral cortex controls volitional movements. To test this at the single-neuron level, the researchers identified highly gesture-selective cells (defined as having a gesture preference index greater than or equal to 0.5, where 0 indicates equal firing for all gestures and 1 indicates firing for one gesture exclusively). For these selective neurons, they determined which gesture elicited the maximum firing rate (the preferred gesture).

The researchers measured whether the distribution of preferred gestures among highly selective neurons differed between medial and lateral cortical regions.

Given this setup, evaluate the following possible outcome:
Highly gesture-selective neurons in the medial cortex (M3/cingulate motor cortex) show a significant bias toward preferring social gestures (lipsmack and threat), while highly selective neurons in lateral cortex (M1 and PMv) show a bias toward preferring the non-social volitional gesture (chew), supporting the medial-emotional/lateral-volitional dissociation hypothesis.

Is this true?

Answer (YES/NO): NO